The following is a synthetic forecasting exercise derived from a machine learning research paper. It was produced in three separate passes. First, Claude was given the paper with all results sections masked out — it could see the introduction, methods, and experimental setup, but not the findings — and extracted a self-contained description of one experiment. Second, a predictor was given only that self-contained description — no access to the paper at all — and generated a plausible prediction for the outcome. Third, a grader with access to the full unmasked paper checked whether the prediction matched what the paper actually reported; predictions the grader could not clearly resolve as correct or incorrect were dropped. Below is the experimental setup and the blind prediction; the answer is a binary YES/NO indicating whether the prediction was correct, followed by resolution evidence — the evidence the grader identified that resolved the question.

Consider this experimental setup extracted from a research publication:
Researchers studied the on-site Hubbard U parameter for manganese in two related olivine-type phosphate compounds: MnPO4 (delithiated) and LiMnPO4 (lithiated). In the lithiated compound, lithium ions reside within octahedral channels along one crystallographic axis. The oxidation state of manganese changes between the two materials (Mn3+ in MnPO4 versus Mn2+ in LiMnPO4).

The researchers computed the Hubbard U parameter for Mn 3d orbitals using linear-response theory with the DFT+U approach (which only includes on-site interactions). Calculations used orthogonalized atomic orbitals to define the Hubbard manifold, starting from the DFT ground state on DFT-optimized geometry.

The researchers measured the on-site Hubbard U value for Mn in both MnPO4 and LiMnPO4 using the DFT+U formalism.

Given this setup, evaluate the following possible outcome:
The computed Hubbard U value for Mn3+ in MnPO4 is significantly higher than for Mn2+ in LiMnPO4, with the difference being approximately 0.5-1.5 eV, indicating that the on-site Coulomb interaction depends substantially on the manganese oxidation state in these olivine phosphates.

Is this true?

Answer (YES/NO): YES